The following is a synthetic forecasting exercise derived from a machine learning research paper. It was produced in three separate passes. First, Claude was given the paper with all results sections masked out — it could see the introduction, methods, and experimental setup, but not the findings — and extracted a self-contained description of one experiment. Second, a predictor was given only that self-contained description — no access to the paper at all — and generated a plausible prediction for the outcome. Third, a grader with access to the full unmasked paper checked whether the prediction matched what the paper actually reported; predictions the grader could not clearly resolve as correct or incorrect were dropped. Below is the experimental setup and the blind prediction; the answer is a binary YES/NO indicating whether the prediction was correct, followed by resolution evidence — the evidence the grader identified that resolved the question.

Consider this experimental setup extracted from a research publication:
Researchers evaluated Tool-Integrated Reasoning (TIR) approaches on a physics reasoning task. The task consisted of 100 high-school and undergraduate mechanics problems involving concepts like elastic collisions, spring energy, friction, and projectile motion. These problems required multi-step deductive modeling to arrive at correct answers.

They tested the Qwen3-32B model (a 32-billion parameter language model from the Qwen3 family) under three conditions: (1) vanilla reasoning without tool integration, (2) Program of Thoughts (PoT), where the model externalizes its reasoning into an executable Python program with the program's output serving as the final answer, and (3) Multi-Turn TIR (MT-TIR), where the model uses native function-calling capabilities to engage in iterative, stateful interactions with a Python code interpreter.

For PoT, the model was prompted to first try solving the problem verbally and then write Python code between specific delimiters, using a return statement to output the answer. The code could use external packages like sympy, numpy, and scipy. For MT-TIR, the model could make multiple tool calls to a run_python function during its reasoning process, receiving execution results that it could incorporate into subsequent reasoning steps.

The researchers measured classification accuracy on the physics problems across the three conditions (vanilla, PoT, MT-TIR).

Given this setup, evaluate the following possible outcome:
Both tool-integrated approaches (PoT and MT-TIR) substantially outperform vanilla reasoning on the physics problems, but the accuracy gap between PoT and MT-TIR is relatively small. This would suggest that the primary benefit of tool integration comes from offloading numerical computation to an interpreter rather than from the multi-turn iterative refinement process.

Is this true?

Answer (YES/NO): NO